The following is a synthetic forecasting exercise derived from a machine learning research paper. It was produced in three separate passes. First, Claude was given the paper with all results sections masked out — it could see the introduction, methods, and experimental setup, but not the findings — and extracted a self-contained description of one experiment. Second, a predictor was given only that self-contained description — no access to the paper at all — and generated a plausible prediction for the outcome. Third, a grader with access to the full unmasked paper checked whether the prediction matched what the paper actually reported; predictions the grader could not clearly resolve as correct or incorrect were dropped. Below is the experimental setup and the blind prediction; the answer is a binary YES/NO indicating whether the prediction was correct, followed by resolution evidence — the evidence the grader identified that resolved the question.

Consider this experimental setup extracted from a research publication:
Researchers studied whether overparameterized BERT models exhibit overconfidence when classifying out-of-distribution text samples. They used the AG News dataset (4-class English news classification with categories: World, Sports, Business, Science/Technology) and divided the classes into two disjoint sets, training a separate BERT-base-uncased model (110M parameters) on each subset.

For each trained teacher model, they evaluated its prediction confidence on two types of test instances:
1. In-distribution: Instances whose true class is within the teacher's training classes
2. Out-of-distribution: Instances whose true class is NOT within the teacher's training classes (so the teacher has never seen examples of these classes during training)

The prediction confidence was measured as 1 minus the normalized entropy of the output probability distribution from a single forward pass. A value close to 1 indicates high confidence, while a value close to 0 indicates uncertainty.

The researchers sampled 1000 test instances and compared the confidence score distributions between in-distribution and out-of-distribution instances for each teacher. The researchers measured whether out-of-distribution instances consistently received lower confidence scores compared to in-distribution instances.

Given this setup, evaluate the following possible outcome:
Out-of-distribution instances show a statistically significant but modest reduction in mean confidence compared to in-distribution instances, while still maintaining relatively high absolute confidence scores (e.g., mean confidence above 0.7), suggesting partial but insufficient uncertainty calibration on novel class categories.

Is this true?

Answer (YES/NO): NO